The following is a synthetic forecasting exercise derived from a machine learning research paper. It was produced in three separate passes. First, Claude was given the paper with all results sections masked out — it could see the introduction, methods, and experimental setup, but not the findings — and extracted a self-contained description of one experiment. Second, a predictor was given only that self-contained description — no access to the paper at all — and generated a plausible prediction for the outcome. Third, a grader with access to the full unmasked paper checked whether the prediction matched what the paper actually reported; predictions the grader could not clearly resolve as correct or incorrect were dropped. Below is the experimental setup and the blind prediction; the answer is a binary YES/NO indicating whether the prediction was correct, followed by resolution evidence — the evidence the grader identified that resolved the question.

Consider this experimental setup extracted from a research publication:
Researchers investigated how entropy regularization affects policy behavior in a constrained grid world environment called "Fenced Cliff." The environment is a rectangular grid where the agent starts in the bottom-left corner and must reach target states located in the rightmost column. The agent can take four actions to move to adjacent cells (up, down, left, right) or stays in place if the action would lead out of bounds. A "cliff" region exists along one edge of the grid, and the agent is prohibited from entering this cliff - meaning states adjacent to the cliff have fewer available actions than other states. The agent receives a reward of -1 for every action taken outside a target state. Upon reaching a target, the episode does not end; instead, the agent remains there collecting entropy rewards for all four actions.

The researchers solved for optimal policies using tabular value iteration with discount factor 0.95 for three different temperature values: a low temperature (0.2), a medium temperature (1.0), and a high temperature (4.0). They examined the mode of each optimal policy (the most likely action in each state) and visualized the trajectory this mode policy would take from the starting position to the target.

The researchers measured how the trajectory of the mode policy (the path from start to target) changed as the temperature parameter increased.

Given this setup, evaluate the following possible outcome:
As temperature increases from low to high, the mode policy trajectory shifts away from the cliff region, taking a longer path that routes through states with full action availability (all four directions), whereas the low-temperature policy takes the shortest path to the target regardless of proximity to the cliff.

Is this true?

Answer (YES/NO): YES